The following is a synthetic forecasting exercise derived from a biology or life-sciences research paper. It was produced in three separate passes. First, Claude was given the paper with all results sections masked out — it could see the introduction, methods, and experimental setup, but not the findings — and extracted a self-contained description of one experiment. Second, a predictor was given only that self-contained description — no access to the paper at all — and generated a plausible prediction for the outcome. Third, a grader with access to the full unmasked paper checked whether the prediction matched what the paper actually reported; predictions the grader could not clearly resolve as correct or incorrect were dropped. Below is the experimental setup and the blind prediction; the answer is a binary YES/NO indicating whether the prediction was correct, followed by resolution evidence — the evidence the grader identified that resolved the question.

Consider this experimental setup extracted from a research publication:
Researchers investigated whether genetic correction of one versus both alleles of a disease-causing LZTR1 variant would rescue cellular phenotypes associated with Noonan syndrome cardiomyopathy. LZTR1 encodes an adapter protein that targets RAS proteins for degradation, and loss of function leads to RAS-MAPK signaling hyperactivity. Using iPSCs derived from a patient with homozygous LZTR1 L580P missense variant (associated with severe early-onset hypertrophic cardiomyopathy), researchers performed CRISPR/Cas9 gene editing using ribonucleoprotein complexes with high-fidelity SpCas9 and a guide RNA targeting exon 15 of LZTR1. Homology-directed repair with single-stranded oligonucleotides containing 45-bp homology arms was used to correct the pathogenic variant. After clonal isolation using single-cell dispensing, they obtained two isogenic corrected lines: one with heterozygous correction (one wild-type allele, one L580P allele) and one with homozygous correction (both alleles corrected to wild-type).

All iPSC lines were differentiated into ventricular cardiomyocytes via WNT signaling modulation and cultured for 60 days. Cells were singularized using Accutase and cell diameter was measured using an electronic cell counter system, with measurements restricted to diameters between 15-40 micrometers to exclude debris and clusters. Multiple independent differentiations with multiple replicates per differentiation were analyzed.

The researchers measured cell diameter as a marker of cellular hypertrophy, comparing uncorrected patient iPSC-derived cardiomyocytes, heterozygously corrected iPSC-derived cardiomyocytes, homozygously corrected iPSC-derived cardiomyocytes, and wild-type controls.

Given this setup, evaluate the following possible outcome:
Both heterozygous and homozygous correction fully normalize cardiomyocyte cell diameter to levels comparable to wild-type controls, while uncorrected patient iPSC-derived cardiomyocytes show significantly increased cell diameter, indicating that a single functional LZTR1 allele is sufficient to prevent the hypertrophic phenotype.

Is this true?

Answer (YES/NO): YES